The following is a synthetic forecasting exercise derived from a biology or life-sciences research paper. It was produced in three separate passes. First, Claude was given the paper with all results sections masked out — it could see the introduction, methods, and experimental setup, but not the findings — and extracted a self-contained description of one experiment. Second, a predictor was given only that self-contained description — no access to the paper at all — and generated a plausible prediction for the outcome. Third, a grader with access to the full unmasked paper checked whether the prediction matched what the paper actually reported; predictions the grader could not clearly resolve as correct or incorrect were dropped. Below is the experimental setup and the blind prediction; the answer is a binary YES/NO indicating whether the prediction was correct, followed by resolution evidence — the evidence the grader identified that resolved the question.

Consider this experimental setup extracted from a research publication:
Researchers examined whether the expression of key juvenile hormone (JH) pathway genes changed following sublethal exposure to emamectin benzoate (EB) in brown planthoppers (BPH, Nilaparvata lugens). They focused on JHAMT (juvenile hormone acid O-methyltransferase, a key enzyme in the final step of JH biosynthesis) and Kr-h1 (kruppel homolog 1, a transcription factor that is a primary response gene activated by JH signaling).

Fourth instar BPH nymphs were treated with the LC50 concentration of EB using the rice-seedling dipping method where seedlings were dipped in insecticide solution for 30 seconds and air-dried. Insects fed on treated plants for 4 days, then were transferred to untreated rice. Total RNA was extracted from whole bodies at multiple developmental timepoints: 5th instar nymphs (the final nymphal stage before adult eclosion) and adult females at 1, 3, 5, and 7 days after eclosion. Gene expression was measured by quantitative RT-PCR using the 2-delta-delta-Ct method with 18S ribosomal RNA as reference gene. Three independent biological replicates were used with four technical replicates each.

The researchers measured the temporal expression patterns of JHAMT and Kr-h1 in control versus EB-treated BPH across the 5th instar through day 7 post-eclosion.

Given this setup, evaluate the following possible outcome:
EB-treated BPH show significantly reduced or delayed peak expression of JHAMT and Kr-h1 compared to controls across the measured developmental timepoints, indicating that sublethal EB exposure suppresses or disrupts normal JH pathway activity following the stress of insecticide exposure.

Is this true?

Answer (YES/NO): NO